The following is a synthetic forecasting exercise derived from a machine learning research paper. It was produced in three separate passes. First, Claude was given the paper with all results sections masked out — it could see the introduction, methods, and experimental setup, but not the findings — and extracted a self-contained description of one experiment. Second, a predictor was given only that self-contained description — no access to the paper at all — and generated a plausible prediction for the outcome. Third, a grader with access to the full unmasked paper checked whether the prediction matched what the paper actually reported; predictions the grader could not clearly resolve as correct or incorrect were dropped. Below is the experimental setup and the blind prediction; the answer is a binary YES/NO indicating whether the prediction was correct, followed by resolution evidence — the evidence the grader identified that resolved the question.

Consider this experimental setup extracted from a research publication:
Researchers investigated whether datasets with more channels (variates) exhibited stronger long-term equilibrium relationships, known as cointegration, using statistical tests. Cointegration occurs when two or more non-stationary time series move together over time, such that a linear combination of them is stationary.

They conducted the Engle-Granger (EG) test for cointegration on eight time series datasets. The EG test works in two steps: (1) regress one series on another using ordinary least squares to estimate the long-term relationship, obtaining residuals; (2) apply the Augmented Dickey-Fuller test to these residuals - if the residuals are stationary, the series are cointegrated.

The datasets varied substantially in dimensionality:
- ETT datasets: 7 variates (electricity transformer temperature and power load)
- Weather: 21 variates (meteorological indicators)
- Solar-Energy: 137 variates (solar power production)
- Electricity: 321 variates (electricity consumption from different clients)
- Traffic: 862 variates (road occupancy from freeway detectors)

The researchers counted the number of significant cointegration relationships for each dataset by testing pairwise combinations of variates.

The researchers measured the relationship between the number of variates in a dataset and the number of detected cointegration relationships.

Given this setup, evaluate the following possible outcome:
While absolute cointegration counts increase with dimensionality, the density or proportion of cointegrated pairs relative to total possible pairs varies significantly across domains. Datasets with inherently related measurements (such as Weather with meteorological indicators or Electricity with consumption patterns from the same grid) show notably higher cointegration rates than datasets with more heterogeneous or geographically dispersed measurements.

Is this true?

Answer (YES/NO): NO